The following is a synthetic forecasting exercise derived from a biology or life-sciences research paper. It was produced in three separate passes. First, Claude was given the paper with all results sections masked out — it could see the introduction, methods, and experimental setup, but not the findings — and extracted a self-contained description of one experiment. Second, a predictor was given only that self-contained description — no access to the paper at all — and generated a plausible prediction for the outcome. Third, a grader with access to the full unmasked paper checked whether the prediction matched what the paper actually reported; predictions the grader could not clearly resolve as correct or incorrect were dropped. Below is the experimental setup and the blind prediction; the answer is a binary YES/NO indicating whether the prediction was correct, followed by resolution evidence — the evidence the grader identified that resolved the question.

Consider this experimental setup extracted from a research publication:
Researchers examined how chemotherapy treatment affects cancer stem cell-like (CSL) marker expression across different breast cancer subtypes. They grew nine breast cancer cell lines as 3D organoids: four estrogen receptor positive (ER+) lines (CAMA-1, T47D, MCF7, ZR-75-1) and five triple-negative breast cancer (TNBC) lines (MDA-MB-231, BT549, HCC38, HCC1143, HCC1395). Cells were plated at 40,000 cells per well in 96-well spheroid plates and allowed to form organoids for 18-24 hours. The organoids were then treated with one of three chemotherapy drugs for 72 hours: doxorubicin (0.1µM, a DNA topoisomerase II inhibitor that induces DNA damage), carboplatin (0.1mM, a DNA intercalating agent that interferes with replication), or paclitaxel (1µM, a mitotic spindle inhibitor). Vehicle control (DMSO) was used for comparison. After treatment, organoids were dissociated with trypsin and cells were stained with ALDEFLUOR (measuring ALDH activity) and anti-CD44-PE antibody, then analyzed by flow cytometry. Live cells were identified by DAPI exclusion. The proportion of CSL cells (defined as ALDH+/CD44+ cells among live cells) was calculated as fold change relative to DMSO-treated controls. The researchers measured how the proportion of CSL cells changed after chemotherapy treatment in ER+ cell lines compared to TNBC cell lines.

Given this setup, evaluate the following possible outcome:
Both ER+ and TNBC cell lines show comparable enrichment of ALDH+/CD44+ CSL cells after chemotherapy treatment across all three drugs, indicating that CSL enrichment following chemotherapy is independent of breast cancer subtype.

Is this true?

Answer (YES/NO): NO